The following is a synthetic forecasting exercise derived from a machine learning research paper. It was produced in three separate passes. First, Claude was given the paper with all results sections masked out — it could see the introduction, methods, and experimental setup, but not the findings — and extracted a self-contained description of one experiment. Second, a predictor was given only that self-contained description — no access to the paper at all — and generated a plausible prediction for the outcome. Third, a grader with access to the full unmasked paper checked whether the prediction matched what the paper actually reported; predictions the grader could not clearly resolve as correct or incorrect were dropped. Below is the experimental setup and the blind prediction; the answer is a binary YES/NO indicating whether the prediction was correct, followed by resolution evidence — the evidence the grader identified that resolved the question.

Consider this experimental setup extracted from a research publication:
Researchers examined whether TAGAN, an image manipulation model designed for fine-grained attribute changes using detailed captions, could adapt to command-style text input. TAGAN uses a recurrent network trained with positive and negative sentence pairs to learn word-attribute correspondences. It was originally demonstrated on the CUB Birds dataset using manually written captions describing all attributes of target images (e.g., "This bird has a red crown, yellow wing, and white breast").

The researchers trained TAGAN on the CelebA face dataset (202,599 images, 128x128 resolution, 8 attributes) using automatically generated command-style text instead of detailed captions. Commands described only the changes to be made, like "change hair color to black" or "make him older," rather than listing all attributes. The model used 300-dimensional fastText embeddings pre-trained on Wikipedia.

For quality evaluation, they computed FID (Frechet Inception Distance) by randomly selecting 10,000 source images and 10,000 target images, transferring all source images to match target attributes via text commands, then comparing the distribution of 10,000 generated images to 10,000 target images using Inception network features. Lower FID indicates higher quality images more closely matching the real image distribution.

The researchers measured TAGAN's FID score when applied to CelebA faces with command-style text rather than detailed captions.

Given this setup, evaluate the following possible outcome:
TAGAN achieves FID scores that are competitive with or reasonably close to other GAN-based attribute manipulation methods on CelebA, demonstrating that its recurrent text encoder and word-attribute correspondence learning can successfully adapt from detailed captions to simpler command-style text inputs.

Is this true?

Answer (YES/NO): NO